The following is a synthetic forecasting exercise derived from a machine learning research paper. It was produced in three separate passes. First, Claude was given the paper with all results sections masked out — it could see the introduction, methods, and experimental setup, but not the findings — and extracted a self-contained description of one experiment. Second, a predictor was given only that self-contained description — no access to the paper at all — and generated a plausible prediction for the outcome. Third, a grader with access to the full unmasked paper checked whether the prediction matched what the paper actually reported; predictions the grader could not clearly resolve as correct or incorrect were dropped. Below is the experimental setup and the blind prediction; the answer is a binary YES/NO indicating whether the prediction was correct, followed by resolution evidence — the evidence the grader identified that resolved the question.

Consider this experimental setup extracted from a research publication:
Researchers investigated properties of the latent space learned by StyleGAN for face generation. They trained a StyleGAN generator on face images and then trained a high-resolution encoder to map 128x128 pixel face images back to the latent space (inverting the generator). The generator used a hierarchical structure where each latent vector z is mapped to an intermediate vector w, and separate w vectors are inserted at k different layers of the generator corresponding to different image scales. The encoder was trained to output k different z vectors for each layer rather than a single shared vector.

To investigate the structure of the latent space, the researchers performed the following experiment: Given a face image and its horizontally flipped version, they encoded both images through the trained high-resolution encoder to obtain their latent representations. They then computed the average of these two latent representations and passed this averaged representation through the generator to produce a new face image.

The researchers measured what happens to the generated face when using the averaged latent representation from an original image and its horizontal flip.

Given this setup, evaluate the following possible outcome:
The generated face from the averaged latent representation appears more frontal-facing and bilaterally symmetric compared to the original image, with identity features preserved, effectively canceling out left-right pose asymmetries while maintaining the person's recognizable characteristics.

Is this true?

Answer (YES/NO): YES